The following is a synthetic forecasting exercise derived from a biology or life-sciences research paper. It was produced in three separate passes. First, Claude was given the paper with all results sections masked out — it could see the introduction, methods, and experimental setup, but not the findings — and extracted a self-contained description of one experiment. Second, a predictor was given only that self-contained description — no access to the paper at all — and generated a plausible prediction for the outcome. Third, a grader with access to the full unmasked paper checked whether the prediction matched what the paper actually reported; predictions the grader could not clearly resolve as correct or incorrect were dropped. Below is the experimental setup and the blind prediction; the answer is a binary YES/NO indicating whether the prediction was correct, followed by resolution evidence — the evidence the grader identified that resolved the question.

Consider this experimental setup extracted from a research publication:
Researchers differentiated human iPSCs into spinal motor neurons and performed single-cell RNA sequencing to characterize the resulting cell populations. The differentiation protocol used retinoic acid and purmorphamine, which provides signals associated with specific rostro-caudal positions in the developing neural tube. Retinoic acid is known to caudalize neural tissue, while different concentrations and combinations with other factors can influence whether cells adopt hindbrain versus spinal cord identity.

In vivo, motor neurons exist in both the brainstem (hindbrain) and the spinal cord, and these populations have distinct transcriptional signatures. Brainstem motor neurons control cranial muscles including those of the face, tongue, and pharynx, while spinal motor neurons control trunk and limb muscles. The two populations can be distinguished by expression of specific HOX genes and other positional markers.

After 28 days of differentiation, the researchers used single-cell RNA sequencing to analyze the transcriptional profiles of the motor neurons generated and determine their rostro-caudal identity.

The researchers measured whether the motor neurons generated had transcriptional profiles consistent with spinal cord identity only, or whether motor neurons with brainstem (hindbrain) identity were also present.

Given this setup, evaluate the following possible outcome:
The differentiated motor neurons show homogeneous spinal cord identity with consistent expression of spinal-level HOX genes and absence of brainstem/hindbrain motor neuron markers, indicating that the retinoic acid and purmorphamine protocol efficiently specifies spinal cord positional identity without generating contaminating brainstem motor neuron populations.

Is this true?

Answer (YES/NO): NO